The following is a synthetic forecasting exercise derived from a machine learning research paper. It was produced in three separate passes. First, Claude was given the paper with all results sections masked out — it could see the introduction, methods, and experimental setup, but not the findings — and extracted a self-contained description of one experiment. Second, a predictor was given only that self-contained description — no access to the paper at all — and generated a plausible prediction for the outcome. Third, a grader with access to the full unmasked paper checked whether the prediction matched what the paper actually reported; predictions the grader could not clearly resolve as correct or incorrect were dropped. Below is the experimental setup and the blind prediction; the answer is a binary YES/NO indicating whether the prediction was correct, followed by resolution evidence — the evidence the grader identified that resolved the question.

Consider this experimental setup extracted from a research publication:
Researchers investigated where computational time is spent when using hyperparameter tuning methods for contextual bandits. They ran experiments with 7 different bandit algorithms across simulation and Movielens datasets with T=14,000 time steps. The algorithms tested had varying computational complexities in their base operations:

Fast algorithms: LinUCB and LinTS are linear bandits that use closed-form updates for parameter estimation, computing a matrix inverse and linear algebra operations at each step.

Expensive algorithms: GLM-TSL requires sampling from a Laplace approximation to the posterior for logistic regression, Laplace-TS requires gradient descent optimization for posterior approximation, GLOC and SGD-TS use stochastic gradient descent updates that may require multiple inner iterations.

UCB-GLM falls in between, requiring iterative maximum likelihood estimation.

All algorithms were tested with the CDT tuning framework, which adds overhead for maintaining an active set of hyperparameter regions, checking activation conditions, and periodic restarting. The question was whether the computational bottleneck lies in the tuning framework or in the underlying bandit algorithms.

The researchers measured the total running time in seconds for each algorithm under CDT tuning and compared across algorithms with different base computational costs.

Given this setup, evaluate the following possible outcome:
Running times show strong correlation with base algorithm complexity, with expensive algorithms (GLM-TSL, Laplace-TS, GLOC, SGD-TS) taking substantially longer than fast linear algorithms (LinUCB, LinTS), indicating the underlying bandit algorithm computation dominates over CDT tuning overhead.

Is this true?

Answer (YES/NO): YES